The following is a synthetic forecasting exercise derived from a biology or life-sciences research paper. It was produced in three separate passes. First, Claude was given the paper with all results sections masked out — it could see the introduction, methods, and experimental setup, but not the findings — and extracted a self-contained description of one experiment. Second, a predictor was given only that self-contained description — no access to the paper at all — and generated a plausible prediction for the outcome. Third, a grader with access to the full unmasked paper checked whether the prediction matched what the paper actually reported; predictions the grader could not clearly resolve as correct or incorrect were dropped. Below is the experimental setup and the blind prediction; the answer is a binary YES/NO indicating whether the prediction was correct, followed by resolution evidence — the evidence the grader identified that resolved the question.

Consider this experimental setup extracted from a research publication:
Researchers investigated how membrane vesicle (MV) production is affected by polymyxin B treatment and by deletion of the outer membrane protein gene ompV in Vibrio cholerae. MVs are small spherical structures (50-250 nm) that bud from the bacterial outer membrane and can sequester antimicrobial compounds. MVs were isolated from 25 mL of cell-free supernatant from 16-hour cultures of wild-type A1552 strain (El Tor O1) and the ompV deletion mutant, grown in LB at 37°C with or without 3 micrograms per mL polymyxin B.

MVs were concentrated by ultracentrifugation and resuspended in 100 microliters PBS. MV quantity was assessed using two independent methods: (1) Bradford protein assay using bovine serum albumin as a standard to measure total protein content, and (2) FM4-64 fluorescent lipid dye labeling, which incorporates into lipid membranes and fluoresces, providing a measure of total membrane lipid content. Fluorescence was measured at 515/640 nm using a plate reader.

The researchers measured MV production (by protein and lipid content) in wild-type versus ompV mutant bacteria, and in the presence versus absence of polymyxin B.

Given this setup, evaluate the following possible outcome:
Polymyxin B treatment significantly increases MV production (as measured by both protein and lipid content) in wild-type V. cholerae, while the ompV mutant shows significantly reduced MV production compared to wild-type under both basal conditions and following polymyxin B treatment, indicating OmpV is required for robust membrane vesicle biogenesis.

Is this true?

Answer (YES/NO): NO